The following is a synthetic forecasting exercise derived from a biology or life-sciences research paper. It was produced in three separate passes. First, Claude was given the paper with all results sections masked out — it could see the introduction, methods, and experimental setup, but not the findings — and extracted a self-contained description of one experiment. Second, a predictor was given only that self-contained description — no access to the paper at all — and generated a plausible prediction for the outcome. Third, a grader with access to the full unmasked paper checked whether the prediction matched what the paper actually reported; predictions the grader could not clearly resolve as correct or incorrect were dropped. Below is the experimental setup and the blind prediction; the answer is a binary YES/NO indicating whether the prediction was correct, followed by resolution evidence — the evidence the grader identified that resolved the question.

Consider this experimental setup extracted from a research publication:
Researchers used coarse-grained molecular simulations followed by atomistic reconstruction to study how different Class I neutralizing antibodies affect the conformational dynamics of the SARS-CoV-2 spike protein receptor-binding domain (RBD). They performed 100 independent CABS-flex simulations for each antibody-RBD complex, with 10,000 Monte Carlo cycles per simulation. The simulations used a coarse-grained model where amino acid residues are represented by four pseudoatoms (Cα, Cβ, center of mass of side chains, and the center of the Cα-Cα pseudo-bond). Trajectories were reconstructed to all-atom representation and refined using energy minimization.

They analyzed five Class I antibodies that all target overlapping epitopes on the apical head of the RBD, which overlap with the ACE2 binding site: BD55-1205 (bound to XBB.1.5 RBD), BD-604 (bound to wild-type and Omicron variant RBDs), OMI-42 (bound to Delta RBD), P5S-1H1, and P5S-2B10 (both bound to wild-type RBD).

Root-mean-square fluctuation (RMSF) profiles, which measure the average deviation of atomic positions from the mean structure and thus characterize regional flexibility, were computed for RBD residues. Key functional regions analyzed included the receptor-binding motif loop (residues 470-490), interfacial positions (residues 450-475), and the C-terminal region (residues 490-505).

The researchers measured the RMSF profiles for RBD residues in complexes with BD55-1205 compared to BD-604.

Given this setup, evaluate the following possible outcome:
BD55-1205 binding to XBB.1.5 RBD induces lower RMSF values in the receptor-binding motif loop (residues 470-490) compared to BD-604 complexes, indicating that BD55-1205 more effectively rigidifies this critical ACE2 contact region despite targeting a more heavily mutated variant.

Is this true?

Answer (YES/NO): YES